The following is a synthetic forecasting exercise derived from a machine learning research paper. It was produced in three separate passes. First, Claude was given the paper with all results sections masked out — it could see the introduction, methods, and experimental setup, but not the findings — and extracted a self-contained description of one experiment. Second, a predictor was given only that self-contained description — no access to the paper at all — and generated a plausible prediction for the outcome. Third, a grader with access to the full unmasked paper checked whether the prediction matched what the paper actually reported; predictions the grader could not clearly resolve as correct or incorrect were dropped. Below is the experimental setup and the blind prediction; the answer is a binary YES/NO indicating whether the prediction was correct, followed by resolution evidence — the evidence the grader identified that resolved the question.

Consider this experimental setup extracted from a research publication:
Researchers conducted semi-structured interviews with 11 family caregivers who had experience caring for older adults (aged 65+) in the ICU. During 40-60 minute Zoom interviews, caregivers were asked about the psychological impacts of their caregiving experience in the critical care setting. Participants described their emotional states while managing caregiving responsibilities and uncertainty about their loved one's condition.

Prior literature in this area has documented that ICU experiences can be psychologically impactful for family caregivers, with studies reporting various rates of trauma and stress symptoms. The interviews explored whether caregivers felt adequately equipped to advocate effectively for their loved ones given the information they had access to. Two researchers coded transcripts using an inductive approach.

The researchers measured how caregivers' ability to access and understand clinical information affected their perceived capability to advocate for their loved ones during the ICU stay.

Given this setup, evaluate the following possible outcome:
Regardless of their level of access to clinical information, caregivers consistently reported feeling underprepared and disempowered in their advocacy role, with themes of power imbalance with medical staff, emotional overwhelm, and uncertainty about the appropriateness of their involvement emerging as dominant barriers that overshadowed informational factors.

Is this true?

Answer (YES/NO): NO